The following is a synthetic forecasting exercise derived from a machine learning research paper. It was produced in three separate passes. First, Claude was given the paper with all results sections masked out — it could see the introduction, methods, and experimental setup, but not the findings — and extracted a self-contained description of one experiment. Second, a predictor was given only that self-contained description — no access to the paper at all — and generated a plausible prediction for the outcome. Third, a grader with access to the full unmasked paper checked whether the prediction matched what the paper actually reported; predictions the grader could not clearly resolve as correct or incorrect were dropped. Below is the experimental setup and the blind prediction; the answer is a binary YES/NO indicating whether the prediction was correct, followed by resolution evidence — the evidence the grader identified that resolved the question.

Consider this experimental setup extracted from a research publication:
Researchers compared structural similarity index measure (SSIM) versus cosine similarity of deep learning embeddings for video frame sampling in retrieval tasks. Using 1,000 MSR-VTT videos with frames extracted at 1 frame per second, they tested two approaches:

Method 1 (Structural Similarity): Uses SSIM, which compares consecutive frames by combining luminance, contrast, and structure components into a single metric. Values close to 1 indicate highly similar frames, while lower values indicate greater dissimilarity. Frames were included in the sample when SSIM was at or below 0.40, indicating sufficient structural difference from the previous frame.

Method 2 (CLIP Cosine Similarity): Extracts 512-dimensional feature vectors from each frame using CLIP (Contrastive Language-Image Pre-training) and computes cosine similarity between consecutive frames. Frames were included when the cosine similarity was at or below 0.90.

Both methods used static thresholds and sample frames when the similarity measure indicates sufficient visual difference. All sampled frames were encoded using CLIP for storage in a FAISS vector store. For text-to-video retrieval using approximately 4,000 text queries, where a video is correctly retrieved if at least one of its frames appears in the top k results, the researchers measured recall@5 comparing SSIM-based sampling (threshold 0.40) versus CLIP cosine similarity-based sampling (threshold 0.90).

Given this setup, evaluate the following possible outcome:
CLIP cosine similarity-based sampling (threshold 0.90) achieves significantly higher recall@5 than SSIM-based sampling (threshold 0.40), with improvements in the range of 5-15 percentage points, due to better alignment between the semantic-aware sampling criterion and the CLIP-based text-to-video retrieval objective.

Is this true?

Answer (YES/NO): YES